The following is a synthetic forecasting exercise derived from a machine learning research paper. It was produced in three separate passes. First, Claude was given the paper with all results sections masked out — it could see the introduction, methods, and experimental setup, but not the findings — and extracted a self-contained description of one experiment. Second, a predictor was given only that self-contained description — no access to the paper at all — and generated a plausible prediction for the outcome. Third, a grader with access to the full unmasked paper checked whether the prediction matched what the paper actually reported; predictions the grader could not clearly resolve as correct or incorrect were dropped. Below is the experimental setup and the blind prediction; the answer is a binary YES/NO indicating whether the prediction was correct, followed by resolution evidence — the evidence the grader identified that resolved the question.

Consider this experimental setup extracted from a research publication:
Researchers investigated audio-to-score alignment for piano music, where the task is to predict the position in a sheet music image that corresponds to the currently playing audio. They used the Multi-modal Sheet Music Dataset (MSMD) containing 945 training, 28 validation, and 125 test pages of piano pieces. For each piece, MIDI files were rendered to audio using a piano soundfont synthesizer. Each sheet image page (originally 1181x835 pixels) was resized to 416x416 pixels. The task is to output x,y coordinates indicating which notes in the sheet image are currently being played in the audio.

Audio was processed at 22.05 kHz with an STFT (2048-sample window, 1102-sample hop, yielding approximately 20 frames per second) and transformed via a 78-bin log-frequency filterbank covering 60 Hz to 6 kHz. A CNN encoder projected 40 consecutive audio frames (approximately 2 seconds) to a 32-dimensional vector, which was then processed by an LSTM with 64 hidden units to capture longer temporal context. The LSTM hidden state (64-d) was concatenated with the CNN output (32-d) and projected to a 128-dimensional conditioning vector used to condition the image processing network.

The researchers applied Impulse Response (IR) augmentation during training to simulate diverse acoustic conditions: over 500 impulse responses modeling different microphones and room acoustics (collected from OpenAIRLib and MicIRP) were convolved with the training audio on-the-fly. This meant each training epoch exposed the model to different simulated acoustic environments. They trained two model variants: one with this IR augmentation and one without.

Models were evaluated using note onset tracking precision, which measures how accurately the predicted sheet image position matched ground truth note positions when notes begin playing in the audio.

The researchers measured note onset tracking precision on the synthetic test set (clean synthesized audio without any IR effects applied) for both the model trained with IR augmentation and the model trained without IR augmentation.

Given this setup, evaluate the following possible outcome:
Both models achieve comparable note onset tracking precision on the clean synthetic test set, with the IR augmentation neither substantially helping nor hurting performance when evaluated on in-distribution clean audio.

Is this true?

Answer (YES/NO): NO